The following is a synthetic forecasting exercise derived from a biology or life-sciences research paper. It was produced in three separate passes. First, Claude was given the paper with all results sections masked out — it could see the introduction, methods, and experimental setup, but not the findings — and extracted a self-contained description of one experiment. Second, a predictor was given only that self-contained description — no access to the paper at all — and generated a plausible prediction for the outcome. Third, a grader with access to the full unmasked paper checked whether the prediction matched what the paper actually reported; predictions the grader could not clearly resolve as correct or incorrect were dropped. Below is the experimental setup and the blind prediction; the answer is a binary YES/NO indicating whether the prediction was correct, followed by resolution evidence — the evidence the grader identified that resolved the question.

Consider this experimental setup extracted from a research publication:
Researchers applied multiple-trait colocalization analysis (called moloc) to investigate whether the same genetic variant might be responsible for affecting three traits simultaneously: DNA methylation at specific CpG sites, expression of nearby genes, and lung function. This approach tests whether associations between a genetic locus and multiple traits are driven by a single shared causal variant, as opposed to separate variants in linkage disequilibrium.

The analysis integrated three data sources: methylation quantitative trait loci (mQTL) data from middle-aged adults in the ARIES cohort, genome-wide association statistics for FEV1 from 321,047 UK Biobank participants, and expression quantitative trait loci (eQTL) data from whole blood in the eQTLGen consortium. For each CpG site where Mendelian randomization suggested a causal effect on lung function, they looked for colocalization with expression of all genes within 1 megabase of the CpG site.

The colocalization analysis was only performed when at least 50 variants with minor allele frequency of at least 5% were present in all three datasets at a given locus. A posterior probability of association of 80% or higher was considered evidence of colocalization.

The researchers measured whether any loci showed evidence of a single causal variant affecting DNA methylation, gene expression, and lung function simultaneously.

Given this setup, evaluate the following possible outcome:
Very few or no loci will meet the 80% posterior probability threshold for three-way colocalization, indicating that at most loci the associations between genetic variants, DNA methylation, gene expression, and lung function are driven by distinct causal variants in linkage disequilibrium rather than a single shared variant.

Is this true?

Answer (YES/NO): NO